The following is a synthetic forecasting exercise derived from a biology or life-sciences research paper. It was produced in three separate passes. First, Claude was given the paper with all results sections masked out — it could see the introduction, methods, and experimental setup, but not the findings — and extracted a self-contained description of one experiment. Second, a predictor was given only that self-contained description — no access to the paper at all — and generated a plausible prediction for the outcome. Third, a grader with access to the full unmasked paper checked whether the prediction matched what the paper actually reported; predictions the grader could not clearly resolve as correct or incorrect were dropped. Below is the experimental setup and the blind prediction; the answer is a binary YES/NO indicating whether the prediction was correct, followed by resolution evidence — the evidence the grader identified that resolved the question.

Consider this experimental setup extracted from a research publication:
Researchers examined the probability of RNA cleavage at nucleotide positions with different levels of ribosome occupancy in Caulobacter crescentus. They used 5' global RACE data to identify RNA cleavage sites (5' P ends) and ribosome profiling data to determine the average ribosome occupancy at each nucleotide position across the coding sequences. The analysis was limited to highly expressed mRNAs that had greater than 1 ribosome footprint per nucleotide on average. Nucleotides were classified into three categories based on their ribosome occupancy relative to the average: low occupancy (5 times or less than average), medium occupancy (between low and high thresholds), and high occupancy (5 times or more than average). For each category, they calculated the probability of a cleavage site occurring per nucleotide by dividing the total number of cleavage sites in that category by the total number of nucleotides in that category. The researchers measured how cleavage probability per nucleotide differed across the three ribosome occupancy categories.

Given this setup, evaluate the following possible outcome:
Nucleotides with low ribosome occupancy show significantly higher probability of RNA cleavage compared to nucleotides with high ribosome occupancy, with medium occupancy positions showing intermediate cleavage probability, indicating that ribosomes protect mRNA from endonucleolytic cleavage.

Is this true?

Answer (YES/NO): YES